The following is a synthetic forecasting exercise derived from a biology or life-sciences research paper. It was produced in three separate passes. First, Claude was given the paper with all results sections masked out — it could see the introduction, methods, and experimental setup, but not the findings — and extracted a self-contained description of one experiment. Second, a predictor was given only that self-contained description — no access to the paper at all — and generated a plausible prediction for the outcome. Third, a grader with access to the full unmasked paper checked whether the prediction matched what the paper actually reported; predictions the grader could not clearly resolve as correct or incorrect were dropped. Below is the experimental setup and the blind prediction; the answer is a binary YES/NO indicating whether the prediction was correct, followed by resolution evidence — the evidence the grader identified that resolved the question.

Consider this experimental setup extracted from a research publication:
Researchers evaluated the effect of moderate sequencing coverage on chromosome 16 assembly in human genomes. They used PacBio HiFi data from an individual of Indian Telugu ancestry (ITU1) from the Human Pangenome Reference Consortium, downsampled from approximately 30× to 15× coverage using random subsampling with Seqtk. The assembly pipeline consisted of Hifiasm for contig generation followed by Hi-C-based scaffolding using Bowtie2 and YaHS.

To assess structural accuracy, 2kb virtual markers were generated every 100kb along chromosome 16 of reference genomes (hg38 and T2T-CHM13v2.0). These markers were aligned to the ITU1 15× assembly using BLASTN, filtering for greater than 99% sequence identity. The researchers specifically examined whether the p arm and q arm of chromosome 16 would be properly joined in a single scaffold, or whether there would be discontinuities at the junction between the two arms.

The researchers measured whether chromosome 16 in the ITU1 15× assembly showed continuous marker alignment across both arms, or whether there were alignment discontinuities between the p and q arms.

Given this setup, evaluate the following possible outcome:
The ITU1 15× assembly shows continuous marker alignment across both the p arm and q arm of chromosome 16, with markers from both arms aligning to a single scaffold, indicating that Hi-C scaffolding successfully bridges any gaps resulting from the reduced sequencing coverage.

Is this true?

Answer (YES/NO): NO